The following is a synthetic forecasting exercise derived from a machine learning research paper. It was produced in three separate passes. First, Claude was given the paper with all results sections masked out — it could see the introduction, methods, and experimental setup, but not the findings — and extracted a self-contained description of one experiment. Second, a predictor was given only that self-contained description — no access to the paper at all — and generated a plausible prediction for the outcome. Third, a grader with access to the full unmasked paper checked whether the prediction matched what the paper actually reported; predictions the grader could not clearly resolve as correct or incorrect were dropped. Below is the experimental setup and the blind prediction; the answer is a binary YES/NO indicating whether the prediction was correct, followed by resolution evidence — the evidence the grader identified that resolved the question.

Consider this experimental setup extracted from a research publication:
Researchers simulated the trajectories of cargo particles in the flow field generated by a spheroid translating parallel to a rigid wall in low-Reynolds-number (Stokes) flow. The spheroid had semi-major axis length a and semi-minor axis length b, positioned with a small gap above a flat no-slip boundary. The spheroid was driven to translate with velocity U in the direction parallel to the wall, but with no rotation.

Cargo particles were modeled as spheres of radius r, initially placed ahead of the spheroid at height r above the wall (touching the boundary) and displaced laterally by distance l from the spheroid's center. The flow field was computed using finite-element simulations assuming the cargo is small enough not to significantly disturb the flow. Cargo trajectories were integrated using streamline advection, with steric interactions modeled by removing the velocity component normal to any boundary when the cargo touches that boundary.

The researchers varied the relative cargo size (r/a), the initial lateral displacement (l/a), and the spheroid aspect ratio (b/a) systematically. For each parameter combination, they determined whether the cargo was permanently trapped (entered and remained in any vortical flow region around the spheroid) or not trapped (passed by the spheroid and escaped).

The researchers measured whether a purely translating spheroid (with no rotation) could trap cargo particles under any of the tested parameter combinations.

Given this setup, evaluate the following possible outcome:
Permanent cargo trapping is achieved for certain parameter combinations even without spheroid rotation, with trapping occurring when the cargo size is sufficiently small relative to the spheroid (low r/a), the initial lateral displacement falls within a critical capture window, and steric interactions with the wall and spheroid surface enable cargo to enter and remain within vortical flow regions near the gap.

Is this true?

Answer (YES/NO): NO